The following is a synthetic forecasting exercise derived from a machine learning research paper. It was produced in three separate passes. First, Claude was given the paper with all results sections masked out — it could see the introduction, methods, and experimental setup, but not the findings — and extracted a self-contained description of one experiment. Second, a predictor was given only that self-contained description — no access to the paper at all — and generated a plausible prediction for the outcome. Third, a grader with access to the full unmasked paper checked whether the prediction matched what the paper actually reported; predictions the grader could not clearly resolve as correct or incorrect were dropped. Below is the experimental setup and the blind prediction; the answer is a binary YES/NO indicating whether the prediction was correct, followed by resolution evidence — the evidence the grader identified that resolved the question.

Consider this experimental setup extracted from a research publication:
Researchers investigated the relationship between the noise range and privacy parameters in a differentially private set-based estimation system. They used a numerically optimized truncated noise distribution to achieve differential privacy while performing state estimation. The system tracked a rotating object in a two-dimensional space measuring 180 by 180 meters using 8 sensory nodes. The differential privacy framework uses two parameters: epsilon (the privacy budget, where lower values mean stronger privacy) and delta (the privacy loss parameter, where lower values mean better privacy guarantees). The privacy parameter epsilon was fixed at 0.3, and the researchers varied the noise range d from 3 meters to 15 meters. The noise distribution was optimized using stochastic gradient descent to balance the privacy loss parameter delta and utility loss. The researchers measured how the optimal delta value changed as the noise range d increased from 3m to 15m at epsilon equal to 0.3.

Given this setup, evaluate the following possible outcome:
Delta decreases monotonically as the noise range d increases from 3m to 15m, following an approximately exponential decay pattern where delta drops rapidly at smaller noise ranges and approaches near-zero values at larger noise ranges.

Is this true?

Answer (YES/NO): YES